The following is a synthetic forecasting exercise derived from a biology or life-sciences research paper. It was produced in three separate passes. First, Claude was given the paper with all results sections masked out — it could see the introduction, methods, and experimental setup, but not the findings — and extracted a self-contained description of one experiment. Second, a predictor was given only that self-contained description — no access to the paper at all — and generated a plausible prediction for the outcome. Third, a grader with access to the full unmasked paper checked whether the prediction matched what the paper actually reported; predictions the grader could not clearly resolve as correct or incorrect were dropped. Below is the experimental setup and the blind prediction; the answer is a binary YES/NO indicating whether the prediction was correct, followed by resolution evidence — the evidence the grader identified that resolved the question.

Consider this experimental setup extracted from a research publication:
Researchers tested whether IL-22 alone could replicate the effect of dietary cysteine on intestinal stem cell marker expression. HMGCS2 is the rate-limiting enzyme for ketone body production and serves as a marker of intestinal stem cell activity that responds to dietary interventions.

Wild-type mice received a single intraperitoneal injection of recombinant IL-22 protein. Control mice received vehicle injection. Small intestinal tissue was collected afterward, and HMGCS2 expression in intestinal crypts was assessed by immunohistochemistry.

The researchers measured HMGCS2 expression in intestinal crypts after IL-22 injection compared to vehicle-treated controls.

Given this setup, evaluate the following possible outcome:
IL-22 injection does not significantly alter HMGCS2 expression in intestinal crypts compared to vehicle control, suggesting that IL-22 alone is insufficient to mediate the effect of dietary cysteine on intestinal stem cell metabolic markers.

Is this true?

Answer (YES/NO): NO